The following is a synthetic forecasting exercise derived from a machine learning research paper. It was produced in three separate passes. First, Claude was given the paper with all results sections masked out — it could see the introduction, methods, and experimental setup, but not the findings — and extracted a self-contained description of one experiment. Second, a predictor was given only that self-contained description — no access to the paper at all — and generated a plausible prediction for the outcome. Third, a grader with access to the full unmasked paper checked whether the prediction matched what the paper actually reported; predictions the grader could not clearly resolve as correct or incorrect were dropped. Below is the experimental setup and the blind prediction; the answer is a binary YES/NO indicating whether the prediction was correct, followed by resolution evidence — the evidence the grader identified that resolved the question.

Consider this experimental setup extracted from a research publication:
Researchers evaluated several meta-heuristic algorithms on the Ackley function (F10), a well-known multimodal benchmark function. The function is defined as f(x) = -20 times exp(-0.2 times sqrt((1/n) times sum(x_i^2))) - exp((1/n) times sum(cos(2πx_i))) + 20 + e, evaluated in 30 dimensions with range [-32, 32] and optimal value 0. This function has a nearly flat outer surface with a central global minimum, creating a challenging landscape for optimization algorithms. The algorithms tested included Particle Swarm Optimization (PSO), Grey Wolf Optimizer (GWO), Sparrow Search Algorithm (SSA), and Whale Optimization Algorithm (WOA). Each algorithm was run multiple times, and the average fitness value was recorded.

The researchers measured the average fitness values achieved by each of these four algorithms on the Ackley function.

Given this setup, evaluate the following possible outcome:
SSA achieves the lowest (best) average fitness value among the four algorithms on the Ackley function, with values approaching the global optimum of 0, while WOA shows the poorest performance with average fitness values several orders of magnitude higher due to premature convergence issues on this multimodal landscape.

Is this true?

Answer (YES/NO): NO